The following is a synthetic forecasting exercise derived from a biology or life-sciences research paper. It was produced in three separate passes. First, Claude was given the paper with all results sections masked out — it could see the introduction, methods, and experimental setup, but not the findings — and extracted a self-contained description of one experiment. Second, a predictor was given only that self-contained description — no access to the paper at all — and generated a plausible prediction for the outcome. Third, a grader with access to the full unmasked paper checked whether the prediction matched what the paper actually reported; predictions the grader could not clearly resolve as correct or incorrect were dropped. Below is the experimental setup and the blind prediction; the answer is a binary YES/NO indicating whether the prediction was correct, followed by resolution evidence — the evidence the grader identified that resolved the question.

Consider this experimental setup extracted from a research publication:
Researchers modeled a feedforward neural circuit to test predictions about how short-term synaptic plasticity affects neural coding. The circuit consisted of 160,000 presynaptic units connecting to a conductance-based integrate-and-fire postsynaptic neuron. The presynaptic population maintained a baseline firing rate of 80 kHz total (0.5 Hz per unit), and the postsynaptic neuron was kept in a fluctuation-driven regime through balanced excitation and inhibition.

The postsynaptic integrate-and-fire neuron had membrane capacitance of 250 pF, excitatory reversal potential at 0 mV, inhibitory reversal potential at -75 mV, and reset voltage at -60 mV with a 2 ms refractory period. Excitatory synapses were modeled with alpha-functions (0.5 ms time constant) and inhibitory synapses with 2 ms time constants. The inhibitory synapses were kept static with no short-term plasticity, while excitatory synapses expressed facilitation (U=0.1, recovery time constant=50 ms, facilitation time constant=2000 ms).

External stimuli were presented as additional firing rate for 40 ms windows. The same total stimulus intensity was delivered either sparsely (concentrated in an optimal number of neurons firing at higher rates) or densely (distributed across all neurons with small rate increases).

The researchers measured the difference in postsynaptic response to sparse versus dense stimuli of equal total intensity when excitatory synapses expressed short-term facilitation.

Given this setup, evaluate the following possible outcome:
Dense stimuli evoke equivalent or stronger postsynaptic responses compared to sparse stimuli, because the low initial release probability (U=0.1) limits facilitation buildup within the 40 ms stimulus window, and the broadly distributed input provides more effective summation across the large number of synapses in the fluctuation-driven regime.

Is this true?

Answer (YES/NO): NO